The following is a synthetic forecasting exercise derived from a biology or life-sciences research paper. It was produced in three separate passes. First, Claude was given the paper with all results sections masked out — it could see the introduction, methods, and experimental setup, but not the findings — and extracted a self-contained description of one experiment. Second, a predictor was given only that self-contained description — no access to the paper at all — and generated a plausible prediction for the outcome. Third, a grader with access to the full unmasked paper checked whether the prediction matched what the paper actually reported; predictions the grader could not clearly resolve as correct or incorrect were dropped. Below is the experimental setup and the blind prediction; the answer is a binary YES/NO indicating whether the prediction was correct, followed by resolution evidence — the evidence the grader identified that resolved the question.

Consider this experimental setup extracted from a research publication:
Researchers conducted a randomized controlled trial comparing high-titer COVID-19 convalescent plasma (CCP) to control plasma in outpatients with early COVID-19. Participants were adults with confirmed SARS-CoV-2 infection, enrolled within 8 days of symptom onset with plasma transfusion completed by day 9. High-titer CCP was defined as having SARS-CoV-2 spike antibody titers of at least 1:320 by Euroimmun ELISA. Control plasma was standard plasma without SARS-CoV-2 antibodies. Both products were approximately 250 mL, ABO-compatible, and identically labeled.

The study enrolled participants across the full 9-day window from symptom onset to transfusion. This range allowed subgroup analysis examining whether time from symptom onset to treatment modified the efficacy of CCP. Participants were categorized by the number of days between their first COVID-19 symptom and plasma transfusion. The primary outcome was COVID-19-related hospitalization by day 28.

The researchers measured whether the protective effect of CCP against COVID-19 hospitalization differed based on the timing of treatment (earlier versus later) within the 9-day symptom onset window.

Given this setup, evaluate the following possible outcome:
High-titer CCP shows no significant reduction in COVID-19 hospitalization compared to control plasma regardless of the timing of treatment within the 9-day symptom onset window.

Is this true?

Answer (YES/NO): NO